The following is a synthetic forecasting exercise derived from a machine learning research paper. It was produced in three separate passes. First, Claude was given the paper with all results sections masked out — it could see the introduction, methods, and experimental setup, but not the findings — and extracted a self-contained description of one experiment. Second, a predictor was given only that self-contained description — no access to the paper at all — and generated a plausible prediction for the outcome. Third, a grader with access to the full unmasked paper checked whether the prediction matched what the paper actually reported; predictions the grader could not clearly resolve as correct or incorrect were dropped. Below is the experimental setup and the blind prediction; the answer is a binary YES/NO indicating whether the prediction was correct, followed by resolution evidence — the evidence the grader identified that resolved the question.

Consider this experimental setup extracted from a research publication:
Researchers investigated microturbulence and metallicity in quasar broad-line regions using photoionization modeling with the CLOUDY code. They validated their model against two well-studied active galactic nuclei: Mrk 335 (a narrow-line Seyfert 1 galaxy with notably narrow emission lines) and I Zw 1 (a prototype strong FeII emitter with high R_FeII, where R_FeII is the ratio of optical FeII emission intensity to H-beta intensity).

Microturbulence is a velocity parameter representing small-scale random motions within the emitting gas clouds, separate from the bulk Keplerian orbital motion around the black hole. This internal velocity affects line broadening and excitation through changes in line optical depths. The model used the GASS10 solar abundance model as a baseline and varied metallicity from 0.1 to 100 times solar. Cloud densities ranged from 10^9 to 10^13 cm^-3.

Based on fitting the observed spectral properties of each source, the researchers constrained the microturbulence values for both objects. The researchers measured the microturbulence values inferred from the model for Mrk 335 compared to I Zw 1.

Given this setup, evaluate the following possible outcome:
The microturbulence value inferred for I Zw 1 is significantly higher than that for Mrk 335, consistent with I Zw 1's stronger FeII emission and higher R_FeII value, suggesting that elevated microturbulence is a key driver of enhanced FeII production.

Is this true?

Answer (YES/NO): YES